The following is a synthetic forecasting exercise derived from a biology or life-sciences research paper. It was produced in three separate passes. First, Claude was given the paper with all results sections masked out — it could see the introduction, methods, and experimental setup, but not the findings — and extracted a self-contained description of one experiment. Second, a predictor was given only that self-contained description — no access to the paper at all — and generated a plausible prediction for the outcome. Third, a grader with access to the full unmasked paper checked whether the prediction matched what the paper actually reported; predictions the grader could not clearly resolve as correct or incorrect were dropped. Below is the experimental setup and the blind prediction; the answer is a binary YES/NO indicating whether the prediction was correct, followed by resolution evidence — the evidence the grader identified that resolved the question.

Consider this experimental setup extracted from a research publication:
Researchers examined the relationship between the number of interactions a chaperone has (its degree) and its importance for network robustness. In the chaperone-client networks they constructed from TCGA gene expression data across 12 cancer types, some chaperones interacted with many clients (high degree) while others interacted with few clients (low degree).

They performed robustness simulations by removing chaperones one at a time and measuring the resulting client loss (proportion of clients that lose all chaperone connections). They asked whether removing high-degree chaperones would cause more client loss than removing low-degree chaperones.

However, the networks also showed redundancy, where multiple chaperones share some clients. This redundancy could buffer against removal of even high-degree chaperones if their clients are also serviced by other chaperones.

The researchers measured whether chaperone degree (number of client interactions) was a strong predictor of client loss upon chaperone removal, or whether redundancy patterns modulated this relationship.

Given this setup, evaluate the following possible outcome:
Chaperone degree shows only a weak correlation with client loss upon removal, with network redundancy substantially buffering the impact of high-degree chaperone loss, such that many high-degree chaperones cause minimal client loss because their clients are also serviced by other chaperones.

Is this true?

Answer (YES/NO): NO